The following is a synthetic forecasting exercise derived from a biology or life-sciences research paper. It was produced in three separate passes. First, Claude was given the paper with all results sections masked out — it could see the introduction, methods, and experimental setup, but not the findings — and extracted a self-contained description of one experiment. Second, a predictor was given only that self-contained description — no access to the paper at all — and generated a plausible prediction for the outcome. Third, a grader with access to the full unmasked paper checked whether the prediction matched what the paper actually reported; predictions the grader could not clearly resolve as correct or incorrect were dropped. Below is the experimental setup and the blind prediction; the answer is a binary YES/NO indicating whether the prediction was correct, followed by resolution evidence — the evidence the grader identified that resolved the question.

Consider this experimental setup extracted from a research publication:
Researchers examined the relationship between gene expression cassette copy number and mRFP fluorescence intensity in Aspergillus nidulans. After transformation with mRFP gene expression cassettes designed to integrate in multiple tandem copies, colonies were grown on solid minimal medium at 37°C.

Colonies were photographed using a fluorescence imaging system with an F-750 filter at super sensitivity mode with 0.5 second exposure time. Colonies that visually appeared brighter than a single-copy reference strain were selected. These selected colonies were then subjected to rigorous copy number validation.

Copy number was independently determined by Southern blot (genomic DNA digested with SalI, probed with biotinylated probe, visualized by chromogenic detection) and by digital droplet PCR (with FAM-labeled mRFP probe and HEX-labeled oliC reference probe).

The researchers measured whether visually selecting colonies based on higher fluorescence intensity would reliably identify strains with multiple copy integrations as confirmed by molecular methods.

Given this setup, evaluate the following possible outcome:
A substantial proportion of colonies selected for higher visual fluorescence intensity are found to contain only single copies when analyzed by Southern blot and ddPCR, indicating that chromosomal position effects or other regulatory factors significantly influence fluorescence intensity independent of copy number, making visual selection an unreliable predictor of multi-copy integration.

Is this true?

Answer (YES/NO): NO